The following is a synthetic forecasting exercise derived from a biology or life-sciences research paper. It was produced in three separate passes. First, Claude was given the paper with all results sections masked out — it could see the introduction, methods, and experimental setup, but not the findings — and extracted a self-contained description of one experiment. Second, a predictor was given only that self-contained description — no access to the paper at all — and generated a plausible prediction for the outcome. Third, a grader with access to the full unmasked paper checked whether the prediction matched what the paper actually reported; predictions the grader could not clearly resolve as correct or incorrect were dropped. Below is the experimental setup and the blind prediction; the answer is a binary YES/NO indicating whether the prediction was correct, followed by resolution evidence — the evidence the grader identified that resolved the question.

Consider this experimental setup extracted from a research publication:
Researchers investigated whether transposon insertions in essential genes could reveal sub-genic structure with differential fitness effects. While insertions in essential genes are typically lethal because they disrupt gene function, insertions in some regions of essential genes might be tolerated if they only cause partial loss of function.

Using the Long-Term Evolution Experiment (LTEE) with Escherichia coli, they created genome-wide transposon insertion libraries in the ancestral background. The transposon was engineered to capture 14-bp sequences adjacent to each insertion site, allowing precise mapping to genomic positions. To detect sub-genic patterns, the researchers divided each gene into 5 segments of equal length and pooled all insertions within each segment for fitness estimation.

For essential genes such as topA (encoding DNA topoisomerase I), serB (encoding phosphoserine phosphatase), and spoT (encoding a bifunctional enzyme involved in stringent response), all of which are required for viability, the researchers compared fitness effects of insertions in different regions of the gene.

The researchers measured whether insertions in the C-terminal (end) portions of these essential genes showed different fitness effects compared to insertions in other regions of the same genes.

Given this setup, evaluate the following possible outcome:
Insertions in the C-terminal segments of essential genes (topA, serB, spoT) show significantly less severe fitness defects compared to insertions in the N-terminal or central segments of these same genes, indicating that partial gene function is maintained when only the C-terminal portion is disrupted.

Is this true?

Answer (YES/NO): YES